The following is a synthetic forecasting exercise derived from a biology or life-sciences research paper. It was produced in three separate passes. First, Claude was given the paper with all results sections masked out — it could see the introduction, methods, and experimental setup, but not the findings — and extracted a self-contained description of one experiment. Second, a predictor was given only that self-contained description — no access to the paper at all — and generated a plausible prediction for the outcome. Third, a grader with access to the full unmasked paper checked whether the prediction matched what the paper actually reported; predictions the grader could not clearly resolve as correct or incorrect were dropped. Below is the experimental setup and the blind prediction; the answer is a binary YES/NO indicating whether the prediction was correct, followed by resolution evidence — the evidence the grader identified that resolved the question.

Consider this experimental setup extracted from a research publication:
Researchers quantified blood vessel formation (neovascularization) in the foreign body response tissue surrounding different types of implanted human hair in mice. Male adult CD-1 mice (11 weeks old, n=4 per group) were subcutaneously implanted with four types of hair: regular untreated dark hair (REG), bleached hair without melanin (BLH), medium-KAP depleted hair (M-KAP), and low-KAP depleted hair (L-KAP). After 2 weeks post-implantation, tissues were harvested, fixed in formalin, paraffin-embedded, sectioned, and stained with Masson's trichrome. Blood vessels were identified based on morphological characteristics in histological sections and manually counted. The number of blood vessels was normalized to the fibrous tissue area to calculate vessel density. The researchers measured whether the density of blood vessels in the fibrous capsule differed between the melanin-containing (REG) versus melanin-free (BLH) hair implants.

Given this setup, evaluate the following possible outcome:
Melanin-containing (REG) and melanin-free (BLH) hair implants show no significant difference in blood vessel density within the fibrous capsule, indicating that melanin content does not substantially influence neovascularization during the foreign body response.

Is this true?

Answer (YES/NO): YES